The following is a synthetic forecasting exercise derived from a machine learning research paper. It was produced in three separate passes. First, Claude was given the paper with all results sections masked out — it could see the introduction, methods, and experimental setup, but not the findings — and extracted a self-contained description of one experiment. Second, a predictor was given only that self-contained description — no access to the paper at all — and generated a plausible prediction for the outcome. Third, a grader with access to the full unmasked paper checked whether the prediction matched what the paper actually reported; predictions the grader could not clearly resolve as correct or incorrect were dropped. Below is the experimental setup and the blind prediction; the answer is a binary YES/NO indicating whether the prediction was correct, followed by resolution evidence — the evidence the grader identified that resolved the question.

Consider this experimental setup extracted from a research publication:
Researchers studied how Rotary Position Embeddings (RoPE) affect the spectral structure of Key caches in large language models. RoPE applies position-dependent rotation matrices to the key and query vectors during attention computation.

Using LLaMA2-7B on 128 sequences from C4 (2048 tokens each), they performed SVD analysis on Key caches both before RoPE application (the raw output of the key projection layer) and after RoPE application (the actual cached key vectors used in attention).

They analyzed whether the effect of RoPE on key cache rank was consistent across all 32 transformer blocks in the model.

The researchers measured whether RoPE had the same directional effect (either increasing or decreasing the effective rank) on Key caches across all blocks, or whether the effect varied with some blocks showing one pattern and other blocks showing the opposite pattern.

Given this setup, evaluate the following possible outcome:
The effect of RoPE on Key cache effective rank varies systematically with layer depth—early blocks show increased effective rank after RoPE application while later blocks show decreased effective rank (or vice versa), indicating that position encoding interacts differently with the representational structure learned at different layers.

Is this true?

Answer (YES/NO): NO